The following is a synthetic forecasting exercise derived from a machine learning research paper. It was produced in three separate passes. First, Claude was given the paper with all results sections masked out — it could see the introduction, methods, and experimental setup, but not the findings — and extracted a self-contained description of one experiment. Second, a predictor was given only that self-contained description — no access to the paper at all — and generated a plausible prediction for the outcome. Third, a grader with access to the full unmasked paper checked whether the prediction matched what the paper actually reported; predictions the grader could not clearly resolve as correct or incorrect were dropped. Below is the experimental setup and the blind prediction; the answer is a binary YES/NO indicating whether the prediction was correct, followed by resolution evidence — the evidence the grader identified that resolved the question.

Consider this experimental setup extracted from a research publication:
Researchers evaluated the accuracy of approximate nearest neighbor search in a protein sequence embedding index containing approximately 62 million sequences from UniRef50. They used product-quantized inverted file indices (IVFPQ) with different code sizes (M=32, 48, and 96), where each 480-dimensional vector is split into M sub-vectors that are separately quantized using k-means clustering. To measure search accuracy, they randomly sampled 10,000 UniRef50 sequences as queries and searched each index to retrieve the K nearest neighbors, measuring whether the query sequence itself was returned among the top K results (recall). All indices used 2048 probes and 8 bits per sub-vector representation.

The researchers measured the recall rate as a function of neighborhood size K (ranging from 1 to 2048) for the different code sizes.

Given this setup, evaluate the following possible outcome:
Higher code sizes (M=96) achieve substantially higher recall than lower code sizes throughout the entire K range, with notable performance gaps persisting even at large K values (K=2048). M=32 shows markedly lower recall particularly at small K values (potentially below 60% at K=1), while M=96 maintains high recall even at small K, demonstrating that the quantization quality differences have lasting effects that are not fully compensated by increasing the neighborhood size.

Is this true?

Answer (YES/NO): YES